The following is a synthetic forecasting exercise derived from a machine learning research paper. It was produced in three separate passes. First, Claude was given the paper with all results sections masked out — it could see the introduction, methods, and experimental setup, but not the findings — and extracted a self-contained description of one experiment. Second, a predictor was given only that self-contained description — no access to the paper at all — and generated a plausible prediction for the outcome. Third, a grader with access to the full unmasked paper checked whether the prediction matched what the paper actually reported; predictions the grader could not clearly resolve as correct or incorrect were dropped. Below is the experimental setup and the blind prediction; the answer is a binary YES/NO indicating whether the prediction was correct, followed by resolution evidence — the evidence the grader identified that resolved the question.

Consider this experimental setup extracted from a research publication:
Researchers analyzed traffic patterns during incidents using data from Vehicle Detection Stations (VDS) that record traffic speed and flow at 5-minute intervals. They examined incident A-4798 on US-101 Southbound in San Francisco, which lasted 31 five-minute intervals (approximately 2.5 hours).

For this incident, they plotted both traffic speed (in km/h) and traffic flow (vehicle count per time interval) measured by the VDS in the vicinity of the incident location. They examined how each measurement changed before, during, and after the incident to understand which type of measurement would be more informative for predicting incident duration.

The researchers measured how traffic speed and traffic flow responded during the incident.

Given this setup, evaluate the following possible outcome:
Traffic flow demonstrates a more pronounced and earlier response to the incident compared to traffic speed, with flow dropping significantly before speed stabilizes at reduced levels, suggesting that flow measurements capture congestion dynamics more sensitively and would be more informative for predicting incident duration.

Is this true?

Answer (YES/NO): NO